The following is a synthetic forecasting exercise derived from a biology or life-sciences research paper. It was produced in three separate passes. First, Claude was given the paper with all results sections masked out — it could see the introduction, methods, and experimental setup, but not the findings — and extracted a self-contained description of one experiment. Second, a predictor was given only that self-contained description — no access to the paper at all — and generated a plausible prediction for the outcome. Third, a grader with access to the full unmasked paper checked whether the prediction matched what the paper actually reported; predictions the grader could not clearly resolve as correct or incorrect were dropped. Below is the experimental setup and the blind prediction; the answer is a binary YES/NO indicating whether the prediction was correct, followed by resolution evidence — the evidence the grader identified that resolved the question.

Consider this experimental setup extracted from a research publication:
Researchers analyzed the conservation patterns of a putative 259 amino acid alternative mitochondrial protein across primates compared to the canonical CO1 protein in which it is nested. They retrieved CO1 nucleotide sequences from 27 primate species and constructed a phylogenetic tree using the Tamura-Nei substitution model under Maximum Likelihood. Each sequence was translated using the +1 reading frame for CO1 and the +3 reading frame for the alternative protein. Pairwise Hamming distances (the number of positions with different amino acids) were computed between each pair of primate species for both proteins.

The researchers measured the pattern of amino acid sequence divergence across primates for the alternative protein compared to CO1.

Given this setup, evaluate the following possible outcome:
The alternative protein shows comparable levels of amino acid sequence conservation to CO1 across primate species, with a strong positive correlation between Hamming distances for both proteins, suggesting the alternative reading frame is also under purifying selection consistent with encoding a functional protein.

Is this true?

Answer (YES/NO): NO